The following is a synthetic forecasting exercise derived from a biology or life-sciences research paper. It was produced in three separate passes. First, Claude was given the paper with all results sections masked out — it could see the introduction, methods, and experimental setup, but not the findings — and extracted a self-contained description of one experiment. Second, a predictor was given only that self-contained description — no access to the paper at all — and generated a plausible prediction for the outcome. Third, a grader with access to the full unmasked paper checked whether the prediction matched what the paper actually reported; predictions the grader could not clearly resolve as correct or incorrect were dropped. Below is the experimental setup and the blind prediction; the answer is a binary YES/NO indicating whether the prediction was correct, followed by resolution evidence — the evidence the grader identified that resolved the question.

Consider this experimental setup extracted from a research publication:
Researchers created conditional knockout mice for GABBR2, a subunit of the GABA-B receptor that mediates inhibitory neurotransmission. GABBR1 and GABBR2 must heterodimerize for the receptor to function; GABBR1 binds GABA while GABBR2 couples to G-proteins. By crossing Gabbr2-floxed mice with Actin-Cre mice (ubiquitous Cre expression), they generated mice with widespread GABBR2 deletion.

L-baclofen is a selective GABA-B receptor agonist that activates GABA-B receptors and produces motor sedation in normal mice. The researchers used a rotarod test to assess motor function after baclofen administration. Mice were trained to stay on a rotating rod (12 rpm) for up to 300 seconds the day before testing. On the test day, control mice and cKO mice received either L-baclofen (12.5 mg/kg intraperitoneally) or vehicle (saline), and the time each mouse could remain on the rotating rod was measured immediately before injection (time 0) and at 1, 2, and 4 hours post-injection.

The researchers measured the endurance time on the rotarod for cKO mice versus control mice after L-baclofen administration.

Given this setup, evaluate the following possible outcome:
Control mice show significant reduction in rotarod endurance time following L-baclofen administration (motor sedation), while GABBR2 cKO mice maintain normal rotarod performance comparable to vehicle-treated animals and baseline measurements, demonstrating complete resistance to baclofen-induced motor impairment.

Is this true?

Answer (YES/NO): YES